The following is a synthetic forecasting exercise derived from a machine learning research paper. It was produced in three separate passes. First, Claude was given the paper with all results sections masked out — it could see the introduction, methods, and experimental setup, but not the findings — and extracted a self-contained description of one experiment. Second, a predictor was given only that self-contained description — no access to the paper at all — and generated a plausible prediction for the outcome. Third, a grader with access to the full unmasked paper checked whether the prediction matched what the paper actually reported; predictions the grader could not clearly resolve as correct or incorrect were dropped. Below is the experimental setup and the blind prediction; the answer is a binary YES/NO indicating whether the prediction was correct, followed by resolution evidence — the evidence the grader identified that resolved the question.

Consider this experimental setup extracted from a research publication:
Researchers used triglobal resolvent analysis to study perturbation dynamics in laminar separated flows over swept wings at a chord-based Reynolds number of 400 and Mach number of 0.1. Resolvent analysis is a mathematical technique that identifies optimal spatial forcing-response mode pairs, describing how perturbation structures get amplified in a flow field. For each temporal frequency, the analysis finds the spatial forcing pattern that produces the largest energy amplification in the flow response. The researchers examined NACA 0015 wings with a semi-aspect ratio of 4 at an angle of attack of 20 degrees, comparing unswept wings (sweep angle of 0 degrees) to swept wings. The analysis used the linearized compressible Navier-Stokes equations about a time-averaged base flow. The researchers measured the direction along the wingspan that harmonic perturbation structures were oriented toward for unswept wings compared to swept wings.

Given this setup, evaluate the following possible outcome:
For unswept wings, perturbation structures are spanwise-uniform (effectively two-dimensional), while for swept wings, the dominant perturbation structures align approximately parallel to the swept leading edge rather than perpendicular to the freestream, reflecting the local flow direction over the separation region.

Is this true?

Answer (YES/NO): NO